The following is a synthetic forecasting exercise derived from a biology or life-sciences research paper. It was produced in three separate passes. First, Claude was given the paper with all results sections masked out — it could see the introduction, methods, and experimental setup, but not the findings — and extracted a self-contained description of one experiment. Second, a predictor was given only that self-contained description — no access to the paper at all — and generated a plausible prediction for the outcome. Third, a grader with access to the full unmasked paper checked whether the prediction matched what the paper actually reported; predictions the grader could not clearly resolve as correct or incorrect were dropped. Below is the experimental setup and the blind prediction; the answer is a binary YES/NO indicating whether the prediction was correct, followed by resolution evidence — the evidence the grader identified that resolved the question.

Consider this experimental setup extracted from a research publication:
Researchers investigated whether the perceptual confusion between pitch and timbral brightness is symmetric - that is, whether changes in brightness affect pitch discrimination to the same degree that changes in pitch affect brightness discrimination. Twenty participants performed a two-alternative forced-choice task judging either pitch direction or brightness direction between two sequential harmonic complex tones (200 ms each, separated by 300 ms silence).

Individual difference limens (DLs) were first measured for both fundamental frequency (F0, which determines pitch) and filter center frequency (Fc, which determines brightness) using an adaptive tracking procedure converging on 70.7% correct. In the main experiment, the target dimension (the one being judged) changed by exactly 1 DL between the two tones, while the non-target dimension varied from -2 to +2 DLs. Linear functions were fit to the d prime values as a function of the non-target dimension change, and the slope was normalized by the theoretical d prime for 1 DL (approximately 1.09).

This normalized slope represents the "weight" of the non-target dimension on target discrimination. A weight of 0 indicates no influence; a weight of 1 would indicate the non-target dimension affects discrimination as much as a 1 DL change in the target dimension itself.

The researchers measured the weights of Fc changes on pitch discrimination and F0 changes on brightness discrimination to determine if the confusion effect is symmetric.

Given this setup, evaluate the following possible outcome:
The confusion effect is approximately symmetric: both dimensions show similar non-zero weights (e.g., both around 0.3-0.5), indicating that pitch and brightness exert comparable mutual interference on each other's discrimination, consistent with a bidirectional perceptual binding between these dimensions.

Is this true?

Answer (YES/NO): NO